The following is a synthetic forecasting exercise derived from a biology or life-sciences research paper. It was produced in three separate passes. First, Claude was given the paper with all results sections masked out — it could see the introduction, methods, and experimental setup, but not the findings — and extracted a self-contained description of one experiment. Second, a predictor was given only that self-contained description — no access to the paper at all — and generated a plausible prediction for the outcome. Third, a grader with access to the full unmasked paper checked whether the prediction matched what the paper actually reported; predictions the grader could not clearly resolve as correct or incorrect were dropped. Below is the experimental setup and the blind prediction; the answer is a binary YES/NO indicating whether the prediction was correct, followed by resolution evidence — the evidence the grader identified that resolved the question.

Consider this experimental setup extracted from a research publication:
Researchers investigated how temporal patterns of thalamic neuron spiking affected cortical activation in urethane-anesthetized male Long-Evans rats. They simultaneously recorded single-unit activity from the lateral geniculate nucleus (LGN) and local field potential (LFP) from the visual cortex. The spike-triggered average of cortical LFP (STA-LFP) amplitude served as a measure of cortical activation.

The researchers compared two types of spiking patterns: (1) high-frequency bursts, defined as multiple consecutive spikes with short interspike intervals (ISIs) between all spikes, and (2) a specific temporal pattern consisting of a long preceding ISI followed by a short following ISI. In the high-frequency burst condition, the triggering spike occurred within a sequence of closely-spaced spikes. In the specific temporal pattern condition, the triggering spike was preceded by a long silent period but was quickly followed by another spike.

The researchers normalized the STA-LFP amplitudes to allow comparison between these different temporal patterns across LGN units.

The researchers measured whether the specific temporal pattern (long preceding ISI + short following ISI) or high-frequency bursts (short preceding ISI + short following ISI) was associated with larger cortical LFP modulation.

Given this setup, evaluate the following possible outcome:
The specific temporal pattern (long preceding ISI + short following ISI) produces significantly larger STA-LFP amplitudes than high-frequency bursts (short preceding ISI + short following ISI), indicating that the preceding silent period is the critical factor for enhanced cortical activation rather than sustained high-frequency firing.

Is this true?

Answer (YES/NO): YES